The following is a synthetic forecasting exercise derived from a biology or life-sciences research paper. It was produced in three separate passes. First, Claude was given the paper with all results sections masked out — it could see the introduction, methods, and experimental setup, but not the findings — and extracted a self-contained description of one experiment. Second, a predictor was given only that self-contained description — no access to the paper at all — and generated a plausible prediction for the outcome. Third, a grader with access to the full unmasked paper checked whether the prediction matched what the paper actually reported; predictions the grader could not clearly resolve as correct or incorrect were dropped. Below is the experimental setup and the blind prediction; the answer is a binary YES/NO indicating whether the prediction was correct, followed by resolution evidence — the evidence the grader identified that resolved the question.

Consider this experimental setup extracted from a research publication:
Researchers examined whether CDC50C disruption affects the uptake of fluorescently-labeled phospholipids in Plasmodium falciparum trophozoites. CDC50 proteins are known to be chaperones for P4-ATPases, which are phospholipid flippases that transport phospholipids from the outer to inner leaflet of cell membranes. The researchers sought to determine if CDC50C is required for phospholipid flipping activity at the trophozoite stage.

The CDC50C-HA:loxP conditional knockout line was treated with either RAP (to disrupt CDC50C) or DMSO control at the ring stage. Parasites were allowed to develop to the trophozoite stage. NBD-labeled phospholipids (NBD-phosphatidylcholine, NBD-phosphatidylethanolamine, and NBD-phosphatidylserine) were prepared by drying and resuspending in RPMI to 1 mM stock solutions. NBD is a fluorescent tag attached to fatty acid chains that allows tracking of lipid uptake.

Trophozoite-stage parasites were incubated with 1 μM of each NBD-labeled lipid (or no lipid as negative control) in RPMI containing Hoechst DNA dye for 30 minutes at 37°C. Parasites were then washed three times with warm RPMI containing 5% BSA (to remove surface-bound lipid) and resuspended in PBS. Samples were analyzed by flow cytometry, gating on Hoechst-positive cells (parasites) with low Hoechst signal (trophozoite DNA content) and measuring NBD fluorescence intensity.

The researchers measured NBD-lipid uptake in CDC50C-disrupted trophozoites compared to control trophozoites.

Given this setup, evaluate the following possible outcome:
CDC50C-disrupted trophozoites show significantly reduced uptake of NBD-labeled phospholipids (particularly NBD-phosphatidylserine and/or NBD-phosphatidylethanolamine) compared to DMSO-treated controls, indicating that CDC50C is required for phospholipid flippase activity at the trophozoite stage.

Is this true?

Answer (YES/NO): NO